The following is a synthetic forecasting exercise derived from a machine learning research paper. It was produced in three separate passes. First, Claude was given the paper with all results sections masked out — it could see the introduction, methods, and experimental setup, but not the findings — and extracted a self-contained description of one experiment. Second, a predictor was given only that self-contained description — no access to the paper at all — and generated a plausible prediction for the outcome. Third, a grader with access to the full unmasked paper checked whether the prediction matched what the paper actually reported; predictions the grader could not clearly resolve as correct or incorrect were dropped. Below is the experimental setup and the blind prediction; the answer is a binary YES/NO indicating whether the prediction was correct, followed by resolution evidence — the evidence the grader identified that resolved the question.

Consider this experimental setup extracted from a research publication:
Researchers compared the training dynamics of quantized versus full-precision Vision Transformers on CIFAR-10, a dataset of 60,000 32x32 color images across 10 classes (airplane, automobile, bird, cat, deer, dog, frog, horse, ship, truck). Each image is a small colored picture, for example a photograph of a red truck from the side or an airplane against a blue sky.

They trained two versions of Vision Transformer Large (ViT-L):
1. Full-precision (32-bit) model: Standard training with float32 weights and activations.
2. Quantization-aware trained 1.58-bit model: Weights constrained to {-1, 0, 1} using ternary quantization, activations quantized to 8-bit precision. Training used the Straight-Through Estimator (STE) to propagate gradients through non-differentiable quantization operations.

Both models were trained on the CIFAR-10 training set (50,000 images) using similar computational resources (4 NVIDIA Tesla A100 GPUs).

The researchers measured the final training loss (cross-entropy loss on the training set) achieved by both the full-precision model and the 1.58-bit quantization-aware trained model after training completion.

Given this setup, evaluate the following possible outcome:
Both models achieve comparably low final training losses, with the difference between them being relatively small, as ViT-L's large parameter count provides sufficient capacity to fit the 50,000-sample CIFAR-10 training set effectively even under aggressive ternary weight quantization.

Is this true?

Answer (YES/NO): YES